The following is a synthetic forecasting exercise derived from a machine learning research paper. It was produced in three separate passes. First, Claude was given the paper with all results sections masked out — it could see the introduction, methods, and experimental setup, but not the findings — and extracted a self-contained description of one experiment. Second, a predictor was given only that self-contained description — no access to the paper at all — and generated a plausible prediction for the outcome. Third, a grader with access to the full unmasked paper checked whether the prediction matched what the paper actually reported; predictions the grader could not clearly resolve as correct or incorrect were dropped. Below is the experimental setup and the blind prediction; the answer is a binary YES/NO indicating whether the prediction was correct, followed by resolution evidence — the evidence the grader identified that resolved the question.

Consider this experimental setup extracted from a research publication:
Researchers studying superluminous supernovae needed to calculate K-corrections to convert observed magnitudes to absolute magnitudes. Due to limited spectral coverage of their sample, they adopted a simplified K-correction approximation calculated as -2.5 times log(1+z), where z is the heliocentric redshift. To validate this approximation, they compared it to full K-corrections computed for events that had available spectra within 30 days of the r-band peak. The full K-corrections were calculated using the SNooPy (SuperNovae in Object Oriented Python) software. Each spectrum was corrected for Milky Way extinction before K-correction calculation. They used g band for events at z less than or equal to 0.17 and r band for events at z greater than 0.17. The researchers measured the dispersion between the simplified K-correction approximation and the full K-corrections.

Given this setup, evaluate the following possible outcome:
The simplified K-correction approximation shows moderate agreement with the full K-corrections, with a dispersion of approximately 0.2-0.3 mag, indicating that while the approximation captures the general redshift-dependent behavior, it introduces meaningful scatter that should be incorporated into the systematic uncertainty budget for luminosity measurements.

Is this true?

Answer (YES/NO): NO